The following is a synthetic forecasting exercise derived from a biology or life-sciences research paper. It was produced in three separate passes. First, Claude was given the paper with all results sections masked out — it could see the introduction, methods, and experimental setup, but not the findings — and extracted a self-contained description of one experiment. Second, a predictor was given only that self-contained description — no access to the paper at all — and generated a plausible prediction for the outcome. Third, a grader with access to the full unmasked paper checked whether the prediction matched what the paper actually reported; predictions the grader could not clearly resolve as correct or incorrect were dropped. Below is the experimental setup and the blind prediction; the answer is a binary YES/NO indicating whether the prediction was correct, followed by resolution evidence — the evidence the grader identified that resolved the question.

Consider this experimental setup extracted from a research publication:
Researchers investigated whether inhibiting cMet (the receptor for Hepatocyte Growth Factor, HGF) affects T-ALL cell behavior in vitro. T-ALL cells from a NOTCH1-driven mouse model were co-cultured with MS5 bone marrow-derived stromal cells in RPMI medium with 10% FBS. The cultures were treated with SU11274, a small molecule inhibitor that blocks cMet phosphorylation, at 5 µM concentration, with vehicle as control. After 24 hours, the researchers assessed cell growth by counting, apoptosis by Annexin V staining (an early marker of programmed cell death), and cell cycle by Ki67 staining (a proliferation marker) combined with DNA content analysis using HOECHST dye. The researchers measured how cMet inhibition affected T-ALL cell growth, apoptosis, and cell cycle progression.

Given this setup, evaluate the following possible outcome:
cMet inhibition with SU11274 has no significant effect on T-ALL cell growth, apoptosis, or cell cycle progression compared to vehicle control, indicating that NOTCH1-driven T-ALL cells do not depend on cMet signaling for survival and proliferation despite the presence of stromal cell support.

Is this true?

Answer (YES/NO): NO